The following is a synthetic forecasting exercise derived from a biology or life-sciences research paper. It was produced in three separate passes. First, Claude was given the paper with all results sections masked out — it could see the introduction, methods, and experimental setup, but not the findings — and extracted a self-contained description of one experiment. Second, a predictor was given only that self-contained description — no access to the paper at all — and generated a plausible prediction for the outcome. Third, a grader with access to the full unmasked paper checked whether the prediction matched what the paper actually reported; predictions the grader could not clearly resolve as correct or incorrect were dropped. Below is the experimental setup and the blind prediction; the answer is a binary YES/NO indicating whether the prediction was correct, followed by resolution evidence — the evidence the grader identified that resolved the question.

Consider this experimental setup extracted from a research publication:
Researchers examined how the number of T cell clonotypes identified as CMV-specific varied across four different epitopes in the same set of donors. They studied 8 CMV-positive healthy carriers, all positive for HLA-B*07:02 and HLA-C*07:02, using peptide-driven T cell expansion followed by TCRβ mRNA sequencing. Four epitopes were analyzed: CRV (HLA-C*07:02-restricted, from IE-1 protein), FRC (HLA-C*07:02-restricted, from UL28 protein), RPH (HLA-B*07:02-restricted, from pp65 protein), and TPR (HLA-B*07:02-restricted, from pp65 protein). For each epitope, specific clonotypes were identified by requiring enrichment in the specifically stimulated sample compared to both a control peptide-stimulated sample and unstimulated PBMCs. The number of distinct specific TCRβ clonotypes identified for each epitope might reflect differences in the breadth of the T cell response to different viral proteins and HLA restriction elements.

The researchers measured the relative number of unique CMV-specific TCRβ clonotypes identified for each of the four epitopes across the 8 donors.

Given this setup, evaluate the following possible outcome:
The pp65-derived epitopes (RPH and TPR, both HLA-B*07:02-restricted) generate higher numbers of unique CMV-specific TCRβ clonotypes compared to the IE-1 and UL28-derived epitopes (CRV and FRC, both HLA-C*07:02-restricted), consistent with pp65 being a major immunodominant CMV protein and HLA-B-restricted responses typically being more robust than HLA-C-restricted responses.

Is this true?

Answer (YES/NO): NO